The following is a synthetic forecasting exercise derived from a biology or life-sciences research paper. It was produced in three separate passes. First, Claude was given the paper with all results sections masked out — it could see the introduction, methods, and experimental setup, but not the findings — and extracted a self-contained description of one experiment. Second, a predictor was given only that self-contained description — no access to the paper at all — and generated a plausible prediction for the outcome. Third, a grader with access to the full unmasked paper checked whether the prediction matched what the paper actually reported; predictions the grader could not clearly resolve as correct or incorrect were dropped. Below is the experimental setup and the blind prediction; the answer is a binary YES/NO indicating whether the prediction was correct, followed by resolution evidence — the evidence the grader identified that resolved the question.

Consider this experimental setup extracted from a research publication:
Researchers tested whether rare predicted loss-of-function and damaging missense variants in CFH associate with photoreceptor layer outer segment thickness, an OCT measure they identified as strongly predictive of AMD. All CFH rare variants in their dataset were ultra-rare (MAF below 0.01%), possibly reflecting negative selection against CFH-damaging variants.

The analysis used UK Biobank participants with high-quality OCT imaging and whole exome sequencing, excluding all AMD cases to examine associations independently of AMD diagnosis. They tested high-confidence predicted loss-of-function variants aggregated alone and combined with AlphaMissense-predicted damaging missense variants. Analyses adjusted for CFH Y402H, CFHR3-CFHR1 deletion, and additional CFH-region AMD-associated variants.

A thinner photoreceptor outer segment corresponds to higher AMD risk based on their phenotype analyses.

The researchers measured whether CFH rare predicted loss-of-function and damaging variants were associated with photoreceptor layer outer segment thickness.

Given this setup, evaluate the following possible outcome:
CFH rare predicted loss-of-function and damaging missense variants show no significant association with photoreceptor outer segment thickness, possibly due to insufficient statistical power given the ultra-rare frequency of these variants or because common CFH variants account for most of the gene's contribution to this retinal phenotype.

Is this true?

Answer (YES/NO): NO